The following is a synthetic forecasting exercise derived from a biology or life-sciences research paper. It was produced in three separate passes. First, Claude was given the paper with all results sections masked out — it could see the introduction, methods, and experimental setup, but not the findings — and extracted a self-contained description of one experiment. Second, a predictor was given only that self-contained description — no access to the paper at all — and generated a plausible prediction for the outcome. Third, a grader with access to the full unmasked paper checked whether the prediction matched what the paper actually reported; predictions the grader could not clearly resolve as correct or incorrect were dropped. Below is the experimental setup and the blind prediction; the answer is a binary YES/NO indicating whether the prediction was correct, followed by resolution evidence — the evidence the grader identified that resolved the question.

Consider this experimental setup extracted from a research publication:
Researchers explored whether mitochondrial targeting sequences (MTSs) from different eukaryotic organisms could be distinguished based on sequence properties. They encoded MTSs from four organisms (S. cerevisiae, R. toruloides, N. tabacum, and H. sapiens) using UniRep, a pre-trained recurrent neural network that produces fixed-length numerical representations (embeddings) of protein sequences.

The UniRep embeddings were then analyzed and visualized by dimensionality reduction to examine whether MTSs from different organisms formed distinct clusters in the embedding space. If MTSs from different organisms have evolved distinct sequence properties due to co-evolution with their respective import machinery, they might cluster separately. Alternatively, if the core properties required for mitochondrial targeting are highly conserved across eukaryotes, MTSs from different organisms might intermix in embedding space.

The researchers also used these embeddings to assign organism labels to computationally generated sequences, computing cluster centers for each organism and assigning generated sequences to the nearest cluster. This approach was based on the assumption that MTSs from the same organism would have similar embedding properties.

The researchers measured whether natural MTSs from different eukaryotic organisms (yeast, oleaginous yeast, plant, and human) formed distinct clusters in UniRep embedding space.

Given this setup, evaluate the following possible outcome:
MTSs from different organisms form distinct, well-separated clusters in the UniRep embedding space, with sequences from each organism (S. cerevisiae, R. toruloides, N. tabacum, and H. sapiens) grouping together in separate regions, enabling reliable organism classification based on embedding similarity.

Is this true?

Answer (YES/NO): NO